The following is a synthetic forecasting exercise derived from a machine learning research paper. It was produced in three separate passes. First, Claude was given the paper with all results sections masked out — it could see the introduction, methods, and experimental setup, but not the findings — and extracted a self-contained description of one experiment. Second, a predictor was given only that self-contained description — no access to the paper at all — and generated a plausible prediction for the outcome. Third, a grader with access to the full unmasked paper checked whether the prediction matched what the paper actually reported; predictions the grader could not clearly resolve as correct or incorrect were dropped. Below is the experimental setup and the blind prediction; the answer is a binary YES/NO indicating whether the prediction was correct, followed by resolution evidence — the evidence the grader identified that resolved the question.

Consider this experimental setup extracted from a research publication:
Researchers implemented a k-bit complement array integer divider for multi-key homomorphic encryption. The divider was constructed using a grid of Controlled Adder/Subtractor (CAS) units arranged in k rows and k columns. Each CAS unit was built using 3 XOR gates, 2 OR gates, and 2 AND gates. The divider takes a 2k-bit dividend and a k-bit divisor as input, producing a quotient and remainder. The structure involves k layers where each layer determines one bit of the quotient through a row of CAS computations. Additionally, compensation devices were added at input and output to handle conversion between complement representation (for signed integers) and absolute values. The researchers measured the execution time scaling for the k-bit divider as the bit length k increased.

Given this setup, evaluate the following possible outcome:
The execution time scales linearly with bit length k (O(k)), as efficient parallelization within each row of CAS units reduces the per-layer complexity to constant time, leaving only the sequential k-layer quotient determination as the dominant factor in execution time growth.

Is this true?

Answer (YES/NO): YES